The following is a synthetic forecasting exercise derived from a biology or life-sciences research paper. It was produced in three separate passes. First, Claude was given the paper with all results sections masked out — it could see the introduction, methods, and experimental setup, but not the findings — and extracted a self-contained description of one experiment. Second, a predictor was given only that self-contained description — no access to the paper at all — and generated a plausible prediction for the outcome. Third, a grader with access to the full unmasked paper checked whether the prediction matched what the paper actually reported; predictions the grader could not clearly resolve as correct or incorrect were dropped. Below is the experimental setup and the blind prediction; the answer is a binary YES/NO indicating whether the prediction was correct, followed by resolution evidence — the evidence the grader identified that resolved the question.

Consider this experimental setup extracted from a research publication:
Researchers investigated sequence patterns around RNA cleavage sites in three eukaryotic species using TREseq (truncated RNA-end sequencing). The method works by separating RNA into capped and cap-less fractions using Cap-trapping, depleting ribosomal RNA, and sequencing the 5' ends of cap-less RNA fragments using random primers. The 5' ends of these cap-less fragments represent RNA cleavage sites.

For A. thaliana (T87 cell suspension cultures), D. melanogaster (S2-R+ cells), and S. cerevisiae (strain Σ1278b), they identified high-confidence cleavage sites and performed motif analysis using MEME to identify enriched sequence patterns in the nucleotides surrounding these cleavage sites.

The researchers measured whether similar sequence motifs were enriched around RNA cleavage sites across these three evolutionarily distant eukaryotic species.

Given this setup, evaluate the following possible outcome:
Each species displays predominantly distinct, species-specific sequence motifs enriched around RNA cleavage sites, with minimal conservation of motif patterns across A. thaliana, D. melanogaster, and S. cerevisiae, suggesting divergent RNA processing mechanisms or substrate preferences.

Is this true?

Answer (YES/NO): NO